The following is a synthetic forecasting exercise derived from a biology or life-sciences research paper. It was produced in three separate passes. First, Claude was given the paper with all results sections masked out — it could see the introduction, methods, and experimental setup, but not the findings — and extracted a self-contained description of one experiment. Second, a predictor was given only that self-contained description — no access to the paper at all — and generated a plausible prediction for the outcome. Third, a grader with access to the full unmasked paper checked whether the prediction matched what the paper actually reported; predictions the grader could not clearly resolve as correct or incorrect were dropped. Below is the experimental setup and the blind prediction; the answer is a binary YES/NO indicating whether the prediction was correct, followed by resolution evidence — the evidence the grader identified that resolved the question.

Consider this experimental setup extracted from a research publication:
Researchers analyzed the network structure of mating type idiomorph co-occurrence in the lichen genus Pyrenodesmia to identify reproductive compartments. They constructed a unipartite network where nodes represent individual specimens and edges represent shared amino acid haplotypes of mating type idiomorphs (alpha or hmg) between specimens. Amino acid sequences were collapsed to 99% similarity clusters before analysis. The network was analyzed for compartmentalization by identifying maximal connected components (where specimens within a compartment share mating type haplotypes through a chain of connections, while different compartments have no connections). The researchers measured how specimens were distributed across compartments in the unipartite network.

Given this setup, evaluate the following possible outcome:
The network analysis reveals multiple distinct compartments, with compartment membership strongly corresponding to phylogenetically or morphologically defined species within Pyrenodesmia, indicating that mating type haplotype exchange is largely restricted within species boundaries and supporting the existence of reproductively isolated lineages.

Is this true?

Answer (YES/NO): NO